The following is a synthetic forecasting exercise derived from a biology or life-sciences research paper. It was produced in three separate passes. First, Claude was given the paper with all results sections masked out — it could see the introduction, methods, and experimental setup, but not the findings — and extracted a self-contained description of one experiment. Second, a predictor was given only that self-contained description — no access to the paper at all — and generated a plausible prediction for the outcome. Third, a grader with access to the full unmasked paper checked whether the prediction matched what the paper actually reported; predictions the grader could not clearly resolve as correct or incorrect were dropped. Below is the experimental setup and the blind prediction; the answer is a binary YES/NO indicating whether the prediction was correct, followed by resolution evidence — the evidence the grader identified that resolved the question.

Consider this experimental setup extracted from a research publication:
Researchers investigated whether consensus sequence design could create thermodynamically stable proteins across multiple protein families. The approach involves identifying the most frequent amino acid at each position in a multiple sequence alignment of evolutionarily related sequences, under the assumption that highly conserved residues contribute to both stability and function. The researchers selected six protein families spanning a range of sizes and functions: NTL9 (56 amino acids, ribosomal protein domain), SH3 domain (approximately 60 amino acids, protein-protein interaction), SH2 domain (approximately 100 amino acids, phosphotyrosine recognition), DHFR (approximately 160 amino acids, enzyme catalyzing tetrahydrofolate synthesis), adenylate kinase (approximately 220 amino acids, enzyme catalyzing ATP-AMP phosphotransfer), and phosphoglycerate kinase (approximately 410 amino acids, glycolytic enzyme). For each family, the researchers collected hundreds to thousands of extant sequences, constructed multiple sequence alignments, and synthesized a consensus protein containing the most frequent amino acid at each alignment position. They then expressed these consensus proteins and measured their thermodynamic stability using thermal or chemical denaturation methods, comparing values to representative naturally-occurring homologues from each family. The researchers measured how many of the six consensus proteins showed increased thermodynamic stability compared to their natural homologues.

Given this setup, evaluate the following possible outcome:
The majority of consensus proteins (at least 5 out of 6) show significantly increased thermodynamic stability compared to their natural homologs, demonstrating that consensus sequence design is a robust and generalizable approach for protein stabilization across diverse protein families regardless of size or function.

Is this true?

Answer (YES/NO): NO